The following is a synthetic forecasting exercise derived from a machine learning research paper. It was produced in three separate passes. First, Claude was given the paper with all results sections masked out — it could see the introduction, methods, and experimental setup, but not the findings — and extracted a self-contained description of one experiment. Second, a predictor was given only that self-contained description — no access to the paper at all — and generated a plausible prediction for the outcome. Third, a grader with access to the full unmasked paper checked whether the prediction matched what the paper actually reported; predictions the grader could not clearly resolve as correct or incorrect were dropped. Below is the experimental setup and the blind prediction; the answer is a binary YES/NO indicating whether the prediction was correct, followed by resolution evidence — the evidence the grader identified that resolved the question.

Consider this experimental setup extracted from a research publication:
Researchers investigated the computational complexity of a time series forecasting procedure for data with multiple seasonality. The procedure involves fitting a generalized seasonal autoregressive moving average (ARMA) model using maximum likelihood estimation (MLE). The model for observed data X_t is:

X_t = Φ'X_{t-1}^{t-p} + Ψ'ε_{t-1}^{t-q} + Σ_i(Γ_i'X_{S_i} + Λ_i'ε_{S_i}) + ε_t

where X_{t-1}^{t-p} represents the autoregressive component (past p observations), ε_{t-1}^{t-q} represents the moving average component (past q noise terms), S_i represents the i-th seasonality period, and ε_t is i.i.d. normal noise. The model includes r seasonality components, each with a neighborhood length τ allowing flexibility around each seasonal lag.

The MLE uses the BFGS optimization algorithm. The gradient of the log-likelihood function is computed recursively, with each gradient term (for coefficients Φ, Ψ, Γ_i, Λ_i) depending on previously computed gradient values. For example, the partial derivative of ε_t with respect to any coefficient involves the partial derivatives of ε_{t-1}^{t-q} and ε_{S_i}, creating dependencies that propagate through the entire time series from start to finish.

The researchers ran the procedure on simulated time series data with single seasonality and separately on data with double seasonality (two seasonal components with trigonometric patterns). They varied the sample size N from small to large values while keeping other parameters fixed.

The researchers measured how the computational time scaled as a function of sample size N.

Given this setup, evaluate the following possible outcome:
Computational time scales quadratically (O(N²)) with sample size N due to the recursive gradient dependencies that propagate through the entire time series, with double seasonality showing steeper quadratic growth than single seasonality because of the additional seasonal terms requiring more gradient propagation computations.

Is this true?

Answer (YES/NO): NO